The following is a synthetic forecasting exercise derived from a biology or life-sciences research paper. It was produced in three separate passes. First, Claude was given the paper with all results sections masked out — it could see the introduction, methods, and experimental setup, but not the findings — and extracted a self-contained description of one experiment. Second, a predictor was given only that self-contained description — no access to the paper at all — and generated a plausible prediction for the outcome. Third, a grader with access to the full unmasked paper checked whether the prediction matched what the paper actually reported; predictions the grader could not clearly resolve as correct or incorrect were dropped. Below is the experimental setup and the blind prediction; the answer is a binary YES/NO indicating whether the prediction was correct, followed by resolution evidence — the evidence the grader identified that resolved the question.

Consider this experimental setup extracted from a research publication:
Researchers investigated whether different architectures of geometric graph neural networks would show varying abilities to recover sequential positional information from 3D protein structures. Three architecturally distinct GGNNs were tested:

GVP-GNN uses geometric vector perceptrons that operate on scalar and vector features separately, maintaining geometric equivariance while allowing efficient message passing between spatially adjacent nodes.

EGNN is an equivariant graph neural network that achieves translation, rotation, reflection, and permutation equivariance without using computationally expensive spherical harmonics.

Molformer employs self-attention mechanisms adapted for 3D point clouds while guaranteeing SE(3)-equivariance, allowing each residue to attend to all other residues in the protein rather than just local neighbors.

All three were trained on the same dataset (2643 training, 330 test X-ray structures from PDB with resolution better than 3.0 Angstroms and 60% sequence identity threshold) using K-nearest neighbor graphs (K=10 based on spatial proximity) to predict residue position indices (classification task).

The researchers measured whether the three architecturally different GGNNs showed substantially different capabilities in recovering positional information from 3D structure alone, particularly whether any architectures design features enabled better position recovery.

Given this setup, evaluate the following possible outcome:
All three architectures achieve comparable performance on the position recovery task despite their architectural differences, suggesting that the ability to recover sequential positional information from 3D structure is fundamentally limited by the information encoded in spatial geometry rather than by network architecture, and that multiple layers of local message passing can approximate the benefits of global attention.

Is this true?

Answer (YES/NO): NO